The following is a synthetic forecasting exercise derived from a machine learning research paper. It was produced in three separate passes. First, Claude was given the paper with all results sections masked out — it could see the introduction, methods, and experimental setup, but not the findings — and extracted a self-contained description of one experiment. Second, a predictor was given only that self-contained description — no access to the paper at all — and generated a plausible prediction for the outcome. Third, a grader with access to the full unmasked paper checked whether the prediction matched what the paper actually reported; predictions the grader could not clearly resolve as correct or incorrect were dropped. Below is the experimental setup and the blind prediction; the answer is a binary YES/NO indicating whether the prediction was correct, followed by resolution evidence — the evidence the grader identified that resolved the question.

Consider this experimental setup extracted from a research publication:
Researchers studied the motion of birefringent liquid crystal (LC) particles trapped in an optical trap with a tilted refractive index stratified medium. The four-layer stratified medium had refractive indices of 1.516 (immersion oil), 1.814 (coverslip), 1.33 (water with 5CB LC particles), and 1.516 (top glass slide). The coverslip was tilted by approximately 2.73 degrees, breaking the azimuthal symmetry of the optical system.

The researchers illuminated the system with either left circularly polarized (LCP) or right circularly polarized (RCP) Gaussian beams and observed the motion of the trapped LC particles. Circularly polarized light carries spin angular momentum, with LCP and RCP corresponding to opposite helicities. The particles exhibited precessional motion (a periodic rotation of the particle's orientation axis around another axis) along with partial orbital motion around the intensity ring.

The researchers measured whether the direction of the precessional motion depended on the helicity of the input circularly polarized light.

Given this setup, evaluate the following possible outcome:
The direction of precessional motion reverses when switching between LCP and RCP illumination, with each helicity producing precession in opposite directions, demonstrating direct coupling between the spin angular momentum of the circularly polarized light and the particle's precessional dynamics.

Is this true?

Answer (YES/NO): YES